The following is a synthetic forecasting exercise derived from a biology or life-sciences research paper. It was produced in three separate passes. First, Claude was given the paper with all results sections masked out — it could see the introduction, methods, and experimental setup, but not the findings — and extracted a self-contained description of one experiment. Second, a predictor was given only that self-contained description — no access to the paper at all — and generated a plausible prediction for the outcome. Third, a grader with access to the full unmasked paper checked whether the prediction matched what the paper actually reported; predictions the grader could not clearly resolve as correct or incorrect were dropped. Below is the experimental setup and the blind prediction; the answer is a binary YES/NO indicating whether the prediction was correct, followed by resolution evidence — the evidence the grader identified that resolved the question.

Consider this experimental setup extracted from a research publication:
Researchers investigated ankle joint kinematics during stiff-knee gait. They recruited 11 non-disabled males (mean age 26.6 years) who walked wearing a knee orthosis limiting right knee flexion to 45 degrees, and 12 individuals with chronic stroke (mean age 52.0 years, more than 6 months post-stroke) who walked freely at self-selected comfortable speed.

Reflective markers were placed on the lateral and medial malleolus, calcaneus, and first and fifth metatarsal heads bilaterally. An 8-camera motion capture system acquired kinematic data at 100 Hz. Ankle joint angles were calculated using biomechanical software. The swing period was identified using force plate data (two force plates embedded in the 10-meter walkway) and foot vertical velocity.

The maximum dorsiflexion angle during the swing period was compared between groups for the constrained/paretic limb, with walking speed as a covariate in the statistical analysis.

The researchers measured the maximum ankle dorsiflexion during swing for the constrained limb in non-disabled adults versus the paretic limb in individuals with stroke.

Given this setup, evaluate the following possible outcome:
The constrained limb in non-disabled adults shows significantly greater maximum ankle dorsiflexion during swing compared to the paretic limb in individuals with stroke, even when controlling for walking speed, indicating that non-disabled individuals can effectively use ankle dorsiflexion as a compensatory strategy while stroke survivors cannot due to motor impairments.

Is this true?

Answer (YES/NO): YES